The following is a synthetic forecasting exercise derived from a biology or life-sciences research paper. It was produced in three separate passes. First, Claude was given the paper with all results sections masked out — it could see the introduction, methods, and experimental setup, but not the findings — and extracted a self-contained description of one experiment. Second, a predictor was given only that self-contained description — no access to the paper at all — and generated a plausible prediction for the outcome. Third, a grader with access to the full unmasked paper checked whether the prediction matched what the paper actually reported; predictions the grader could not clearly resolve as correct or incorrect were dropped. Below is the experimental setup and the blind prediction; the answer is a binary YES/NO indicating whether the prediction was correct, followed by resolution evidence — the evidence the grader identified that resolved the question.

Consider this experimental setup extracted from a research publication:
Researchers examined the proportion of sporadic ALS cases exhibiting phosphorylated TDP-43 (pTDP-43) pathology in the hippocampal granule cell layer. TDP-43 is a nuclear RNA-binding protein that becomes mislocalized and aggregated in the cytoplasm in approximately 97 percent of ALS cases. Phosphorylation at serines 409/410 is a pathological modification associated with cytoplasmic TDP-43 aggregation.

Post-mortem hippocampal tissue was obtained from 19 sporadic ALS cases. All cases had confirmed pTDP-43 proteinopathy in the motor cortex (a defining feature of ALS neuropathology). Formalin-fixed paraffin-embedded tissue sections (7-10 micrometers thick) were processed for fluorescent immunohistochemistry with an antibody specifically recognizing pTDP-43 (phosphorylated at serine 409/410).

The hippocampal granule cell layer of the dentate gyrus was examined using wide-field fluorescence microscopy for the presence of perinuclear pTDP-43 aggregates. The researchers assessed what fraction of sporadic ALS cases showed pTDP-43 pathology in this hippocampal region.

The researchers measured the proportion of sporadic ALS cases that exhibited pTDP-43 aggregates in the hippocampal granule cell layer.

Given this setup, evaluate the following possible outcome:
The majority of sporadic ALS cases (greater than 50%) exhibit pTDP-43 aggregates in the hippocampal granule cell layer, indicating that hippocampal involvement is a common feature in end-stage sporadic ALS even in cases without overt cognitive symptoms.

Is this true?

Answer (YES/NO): NO